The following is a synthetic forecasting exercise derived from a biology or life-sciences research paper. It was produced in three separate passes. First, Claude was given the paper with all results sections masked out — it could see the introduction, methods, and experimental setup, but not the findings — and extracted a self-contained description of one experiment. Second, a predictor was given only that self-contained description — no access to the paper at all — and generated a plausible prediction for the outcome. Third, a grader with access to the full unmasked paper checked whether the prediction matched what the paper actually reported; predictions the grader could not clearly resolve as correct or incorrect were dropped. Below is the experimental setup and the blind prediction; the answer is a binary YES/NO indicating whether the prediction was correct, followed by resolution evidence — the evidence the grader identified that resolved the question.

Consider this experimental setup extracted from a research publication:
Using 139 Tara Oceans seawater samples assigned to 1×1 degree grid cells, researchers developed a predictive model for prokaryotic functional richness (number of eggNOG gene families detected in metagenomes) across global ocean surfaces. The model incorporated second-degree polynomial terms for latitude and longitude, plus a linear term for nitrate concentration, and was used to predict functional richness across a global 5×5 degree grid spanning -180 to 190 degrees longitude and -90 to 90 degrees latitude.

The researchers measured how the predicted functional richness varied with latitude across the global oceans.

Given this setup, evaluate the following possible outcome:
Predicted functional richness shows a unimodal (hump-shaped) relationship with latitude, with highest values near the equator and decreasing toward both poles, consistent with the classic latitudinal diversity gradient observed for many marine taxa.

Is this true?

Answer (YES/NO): NO